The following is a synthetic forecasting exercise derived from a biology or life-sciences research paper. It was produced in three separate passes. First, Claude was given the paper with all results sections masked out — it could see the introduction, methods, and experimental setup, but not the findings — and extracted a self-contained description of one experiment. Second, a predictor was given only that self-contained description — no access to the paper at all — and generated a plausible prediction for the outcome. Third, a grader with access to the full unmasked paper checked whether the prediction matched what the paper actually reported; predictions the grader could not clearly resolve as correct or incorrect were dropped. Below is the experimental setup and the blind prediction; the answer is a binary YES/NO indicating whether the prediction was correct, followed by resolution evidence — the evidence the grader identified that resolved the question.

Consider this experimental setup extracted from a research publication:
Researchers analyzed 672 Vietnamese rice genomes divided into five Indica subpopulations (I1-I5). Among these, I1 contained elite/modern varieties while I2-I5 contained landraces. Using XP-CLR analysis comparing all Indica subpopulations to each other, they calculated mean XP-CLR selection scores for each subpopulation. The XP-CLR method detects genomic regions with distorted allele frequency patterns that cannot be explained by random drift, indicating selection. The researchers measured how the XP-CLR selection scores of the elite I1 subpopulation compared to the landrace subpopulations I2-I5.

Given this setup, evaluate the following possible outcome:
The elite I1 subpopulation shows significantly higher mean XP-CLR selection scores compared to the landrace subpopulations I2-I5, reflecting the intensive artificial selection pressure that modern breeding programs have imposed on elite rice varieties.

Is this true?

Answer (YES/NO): NO